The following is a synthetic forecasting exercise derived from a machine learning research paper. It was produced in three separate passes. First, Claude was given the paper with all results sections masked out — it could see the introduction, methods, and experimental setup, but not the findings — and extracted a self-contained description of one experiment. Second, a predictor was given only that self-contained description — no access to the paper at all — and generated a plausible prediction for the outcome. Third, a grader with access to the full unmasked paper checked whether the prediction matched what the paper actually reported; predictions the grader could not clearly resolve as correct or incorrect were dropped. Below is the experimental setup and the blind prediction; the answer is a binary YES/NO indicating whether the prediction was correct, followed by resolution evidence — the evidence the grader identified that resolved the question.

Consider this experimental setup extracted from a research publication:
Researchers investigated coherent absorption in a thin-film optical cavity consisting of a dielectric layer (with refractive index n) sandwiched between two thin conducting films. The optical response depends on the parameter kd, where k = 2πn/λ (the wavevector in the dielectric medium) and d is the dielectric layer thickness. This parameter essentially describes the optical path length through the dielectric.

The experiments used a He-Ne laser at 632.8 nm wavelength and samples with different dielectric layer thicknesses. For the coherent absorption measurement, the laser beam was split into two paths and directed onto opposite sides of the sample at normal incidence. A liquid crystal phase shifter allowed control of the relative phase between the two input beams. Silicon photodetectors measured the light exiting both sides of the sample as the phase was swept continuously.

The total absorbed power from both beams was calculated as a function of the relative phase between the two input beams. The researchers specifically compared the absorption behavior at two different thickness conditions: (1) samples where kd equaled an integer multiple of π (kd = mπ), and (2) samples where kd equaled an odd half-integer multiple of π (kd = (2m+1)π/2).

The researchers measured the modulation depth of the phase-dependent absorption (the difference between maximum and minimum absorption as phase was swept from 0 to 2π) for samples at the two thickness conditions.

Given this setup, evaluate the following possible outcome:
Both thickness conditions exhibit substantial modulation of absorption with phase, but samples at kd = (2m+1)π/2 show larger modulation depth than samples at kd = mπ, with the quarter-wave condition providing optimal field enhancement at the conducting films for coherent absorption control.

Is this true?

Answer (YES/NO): NO